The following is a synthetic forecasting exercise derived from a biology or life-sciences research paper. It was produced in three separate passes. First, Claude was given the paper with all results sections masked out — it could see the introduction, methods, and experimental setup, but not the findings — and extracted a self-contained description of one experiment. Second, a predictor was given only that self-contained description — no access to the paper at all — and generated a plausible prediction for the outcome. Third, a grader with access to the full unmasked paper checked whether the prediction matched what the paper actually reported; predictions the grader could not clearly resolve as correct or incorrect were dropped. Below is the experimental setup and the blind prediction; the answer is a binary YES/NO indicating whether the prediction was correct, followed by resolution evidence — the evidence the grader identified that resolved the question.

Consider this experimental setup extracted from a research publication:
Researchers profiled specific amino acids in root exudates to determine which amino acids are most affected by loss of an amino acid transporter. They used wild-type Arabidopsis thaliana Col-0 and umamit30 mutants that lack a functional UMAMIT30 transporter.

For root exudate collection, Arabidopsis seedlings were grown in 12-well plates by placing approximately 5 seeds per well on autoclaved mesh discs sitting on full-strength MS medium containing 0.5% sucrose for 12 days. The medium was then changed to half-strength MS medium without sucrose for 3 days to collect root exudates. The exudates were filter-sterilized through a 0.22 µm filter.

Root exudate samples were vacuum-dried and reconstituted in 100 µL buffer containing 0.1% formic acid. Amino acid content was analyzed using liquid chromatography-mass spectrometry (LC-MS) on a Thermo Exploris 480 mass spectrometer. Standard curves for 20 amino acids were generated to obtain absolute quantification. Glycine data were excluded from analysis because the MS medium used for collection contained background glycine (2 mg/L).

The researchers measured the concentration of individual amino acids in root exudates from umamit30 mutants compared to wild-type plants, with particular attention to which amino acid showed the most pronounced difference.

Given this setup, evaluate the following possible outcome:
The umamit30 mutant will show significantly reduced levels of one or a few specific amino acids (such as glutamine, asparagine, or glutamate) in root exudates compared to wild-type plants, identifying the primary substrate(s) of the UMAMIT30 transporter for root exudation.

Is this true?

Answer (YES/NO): NO